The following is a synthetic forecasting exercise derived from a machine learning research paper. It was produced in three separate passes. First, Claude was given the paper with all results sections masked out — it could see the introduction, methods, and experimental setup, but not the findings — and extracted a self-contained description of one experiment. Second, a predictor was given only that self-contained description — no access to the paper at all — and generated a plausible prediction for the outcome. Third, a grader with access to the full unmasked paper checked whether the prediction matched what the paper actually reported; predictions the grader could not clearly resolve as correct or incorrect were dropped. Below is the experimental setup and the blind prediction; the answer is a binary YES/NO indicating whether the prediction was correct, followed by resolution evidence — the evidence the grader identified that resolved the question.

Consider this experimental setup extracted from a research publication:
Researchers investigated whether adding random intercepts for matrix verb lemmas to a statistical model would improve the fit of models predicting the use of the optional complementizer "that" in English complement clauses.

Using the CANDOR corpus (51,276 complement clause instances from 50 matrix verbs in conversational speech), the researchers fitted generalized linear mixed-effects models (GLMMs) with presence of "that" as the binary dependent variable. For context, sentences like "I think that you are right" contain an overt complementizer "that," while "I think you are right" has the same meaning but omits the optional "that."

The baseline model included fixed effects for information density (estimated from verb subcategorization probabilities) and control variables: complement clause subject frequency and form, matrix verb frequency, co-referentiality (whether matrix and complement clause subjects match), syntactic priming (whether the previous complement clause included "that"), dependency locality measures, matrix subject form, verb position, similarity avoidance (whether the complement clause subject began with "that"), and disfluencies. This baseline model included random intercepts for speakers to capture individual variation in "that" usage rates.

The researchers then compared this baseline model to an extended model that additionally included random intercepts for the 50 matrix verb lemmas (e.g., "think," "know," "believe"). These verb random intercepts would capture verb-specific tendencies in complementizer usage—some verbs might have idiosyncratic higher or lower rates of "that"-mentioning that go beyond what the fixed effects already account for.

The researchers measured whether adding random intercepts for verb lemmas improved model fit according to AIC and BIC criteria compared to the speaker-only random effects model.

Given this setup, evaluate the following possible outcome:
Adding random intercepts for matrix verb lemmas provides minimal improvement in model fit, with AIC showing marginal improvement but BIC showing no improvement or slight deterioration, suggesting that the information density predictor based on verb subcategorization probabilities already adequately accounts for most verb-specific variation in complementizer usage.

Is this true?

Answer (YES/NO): NO